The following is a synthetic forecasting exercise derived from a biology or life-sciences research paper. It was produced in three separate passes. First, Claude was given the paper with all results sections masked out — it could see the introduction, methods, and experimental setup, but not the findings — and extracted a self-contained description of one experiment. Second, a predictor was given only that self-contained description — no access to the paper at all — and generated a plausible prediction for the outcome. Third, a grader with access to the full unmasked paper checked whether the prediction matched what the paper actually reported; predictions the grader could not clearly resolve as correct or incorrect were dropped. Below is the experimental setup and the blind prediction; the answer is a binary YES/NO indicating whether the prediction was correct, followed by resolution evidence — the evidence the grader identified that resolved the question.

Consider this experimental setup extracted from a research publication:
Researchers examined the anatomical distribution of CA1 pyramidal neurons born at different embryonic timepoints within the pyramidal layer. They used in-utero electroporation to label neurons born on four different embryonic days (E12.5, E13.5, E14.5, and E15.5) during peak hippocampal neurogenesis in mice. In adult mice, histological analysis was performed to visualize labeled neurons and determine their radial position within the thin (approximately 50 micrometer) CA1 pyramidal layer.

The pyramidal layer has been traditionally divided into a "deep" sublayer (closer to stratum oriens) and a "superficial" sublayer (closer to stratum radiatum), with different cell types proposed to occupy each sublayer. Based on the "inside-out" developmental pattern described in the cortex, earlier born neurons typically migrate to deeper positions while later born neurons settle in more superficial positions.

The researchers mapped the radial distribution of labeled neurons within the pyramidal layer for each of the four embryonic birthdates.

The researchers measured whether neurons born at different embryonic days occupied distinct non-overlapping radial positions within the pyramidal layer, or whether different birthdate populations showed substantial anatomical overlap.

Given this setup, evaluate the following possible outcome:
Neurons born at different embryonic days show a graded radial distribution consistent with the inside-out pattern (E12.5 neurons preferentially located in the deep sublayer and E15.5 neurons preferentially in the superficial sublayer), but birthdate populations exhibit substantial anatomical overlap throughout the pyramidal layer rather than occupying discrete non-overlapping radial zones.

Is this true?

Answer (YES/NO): YES